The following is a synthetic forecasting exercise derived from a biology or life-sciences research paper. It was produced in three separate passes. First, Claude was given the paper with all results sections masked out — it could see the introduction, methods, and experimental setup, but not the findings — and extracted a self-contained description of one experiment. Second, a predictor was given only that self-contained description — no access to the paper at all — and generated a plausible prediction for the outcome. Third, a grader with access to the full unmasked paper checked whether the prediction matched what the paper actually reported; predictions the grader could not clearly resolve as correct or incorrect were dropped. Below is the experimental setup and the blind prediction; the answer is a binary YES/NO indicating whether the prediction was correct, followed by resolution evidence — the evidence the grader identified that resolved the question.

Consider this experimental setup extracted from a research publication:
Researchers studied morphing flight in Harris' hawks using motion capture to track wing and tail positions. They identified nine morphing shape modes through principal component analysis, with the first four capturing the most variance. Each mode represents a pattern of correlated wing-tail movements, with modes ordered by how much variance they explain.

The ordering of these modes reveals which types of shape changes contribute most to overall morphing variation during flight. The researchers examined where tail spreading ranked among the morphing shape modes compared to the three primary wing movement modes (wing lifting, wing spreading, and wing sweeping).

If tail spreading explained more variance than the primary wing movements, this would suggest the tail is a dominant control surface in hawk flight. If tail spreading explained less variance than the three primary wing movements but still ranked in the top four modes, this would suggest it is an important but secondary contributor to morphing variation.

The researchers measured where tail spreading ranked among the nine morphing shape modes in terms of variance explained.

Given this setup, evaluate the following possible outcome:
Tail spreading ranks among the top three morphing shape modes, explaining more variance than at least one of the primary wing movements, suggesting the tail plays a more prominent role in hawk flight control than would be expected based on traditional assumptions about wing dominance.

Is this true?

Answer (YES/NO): NO